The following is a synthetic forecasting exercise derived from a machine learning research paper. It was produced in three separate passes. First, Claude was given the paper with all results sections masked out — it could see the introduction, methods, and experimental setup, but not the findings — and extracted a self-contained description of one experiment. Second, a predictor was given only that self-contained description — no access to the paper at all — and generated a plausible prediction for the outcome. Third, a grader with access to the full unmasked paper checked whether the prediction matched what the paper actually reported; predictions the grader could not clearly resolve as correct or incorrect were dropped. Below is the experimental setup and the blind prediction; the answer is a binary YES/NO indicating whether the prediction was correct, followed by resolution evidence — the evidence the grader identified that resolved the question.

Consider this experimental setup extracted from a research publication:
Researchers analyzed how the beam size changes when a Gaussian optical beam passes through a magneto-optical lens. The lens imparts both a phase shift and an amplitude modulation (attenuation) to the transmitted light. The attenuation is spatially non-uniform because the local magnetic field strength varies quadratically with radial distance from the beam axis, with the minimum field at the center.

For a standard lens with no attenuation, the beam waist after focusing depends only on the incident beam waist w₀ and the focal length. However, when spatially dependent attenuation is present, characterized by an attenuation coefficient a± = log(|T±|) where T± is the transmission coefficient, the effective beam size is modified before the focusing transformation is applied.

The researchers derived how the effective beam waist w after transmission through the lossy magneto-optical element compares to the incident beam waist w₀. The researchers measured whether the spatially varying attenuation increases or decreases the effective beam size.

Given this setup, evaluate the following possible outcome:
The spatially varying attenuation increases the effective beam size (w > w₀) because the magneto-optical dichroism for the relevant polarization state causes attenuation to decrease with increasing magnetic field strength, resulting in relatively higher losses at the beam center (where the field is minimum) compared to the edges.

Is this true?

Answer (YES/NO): NO